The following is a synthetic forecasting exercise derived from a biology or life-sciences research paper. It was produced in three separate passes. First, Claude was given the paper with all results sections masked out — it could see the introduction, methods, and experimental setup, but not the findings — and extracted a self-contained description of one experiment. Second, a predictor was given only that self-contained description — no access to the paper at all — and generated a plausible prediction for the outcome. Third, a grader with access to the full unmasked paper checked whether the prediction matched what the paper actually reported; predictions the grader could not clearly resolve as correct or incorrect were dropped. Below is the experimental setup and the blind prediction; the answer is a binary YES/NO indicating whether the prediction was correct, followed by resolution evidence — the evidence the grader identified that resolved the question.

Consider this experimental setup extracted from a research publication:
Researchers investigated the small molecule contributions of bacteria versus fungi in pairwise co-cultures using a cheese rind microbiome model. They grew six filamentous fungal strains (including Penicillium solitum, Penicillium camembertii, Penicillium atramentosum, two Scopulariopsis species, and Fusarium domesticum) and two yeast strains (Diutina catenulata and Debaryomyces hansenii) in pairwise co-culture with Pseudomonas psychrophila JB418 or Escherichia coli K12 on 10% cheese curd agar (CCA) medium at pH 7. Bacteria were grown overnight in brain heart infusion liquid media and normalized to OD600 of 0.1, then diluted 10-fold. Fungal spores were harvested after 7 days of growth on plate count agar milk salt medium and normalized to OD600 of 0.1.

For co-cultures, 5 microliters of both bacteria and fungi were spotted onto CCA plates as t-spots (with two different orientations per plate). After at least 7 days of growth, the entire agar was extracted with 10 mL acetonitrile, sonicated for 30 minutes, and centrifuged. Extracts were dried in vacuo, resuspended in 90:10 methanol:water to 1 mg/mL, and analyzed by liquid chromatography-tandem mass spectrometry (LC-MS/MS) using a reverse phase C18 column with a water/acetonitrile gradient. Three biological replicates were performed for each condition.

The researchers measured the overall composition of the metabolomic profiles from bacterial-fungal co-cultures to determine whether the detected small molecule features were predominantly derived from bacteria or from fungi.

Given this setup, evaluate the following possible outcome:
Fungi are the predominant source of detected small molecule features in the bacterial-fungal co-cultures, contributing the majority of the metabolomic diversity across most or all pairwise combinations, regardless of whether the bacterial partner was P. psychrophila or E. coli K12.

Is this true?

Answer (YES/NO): YES